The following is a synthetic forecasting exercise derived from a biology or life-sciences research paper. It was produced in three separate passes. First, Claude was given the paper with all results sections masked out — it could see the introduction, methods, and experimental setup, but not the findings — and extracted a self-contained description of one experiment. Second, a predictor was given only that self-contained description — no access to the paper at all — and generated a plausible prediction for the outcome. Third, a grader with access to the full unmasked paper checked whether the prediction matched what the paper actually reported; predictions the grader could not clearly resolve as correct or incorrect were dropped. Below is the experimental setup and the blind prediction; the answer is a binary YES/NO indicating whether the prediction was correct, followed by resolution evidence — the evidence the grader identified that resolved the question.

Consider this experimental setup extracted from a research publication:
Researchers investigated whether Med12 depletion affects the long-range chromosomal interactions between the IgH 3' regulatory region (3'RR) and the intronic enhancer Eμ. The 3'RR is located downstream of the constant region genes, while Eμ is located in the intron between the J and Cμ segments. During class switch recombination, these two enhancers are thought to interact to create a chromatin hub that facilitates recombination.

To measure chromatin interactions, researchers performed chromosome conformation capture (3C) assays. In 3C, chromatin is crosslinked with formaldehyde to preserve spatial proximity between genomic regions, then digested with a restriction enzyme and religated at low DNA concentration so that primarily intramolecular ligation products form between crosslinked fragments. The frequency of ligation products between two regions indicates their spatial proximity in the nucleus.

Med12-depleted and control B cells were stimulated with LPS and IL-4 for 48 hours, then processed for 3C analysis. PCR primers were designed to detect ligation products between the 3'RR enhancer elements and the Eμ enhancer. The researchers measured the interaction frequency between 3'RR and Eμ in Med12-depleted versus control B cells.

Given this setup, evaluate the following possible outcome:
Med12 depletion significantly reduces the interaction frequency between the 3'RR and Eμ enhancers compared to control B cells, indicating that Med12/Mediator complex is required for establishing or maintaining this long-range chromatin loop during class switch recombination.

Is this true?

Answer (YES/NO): YES